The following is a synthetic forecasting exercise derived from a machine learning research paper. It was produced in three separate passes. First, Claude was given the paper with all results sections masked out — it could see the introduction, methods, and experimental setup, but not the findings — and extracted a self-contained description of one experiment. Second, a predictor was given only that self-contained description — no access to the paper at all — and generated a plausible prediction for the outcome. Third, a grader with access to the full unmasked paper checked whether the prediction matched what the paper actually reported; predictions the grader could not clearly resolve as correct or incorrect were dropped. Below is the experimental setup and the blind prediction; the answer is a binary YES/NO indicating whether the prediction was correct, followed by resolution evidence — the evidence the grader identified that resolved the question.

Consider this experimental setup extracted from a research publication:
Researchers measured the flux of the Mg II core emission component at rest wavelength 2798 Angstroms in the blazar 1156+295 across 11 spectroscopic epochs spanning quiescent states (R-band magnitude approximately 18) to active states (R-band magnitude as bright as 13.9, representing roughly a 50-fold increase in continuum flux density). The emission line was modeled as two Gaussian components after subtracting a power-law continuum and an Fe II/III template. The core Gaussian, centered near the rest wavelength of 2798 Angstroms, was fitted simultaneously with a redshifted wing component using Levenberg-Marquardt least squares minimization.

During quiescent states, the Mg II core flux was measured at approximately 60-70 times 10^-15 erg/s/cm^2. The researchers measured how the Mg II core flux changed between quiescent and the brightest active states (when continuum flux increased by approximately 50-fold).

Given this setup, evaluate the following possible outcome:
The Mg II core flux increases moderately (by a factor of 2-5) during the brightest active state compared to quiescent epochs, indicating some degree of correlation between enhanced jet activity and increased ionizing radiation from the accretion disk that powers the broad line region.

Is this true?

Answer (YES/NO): YES